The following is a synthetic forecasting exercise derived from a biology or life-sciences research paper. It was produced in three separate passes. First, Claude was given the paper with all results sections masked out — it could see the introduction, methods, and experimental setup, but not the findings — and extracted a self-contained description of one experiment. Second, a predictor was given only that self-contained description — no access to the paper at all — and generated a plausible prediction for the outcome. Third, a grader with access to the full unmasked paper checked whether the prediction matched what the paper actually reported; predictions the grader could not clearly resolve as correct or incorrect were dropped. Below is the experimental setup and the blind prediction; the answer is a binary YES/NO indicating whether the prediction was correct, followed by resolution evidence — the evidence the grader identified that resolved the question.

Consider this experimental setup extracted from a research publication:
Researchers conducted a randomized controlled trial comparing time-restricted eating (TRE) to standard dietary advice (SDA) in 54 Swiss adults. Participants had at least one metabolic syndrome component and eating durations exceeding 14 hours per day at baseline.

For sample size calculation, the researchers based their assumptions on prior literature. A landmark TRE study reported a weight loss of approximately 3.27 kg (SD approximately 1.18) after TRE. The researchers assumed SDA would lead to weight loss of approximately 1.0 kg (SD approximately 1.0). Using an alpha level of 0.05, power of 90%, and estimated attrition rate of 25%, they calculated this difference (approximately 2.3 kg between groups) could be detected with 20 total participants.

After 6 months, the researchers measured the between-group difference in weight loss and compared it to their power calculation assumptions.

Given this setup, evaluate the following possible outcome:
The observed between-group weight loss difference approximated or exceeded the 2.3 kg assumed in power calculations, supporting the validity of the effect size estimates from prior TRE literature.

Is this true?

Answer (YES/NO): NO